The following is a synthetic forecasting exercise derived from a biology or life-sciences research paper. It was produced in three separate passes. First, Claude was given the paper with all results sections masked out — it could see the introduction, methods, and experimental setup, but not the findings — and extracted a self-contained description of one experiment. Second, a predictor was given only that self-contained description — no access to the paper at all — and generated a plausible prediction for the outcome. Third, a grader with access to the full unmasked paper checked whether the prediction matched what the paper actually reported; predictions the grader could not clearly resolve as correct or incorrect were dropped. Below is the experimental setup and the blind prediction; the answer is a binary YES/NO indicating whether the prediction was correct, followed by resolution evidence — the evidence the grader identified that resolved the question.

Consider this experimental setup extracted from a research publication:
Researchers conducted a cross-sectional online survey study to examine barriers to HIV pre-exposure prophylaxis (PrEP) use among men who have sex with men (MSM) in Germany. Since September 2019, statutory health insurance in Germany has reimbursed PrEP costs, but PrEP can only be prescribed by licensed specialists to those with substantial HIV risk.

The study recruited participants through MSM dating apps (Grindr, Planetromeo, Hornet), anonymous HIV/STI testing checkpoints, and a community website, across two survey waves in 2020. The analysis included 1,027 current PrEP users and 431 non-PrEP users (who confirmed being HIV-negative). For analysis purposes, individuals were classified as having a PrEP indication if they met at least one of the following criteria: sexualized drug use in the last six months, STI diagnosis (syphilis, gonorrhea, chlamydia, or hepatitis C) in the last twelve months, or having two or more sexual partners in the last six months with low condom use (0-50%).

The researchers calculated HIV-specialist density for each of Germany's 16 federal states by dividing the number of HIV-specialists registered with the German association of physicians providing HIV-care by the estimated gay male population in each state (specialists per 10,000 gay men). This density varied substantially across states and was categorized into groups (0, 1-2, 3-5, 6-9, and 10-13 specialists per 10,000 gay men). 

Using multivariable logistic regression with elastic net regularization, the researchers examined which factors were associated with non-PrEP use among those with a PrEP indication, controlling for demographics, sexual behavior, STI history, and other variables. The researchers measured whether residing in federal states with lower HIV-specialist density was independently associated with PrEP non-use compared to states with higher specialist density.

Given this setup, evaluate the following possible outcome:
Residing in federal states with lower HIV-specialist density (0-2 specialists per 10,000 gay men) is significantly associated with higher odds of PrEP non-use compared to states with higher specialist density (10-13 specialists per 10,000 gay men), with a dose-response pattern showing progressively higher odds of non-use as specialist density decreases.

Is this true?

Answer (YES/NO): NO